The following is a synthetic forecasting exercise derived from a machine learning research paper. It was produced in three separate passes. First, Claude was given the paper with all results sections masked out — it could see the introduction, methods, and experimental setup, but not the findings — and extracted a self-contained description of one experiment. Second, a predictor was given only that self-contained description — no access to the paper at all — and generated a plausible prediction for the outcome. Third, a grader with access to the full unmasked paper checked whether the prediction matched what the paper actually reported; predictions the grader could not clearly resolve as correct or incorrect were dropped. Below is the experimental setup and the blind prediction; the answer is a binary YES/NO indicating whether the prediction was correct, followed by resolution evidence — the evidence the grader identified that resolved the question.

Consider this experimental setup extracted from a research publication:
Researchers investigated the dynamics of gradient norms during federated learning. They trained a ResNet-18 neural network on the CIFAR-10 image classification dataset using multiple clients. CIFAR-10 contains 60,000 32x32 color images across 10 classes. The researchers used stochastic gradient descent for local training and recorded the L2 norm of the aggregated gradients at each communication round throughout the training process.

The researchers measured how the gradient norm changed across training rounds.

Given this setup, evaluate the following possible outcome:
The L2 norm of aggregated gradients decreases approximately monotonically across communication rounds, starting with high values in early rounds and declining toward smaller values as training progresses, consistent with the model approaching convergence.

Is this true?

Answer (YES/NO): YES